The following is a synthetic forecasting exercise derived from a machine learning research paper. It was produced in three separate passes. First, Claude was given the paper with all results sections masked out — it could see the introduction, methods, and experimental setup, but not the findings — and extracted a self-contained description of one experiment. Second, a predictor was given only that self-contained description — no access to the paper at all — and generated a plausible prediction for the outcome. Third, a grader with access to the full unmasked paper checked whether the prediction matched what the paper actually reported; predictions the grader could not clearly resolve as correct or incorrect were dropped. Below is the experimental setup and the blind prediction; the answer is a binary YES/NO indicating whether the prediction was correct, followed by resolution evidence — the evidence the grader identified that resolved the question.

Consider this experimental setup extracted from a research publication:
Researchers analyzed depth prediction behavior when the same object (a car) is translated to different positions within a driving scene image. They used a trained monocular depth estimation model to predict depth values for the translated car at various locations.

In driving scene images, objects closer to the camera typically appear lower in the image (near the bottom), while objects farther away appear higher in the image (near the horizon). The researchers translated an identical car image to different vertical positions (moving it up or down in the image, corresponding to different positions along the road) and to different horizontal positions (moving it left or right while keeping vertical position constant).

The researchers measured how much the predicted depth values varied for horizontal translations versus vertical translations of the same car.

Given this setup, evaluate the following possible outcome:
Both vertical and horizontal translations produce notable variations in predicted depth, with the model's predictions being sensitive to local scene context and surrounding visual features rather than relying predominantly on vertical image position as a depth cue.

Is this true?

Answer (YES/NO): NO